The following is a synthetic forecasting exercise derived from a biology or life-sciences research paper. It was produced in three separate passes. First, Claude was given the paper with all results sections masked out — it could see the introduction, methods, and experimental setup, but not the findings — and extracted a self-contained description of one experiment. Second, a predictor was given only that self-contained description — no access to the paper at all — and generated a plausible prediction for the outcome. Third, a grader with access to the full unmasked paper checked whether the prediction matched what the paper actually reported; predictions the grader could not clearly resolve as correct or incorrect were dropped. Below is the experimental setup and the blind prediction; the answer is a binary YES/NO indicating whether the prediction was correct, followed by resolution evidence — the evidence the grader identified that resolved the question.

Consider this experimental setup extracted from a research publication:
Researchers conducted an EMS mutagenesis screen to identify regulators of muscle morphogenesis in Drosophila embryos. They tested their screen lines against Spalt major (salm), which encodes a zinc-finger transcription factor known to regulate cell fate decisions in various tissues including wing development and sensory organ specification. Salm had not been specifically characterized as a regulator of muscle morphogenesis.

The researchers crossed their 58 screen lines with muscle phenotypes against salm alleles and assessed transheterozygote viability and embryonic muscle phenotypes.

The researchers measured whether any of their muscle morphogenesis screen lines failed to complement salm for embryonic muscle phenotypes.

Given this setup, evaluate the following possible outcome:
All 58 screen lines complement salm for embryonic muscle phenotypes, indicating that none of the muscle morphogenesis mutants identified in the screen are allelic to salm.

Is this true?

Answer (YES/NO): NO